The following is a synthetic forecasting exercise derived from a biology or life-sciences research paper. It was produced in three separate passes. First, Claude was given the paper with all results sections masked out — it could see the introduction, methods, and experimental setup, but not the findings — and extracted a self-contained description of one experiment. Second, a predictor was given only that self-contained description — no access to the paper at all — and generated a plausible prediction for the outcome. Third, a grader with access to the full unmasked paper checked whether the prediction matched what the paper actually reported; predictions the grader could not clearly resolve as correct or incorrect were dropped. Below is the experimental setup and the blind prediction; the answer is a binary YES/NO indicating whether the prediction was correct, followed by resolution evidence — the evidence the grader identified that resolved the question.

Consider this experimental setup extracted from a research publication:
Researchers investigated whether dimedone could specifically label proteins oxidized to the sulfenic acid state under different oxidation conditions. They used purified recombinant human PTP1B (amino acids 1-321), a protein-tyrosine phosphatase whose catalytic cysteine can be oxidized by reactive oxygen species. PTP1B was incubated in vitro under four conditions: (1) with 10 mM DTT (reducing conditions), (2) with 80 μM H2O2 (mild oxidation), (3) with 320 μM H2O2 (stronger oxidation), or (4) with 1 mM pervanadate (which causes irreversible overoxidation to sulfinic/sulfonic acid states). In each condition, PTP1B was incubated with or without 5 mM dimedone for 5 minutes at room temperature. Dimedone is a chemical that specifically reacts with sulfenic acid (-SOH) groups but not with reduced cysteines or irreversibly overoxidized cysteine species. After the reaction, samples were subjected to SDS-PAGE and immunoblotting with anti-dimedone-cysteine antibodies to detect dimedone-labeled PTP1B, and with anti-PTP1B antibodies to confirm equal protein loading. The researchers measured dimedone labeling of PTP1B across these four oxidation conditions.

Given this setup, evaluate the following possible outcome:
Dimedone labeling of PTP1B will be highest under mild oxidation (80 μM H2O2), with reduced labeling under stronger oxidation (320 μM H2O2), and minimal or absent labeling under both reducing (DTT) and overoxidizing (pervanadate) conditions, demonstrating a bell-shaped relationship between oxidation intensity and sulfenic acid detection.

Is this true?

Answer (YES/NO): YES